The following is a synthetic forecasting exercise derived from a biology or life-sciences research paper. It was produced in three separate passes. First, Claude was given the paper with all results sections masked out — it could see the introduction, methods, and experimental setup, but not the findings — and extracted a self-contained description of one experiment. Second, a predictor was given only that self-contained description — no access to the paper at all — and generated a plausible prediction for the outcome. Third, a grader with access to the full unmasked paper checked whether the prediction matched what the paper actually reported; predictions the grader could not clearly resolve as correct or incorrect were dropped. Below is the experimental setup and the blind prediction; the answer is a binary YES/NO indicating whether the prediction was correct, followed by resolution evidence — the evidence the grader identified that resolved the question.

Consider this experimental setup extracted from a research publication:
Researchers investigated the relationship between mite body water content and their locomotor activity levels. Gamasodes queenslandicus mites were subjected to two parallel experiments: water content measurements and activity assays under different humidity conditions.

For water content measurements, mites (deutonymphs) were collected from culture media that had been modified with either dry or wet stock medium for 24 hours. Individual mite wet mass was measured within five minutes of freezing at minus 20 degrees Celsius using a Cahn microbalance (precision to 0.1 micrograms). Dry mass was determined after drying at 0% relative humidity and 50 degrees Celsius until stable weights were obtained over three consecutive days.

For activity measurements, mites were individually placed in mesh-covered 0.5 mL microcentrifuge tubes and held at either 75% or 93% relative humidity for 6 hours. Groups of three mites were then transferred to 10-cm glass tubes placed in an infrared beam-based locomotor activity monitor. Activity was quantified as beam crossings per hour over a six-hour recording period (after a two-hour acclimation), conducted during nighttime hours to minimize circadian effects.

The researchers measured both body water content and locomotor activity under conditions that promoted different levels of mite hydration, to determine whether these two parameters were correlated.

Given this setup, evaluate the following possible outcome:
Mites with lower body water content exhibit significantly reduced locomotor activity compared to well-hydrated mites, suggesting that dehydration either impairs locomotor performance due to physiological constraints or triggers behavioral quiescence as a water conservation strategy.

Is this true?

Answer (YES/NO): NO